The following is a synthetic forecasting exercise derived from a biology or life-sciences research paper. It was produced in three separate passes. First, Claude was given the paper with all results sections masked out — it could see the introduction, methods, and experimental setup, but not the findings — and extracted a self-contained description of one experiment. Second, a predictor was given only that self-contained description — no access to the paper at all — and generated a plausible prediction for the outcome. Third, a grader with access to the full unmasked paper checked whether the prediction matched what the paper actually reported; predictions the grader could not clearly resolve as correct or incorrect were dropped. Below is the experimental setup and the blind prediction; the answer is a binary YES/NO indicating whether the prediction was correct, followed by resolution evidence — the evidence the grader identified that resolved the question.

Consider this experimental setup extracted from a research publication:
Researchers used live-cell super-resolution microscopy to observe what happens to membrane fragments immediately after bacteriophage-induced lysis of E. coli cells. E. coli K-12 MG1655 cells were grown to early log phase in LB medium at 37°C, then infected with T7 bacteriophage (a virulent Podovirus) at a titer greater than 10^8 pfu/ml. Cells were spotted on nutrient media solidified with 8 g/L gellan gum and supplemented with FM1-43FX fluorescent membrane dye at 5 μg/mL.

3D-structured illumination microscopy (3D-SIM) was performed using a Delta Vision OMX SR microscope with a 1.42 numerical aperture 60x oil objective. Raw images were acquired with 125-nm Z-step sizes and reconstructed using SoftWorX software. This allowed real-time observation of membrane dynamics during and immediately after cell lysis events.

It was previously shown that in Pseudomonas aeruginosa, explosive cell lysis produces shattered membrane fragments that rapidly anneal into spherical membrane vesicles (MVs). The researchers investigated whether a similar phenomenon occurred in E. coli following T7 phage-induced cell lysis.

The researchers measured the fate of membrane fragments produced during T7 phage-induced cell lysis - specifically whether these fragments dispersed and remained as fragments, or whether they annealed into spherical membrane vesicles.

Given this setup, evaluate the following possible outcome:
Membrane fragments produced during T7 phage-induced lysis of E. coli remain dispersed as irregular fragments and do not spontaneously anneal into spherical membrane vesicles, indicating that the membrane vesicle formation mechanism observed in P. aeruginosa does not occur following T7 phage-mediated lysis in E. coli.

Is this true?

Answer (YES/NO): NO